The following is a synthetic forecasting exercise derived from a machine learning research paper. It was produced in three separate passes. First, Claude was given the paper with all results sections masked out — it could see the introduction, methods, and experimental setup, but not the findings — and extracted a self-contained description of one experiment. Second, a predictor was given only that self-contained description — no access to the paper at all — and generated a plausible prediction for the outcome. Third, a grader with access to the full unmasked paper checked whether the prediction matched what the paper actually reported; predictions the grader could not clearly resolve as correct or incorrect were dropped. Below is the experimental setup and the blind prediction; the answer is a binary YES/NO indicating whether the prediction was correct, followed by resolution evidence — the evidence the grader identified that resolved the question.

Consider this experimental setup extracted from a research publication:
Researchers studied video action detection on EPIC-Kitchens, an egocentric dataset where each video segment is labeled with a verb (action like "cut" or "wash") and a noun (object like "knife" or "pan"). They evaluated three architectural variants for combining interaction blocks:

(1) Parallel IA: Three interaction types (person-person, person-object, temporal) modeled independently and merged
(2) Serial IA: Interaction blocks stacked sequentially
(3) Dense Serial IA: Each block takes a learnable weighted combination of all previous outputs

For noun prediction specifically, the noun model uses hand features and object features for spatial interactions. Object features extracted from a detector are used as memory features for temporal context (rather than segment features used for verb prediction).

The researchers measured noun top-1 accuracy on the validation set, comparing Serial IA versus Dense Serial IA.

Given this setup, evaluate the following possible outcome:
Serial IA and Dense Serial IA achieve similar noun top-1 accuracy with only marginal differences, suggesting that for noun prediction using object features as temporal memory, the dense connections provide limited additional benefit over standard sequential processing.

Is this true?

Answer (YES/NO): YES